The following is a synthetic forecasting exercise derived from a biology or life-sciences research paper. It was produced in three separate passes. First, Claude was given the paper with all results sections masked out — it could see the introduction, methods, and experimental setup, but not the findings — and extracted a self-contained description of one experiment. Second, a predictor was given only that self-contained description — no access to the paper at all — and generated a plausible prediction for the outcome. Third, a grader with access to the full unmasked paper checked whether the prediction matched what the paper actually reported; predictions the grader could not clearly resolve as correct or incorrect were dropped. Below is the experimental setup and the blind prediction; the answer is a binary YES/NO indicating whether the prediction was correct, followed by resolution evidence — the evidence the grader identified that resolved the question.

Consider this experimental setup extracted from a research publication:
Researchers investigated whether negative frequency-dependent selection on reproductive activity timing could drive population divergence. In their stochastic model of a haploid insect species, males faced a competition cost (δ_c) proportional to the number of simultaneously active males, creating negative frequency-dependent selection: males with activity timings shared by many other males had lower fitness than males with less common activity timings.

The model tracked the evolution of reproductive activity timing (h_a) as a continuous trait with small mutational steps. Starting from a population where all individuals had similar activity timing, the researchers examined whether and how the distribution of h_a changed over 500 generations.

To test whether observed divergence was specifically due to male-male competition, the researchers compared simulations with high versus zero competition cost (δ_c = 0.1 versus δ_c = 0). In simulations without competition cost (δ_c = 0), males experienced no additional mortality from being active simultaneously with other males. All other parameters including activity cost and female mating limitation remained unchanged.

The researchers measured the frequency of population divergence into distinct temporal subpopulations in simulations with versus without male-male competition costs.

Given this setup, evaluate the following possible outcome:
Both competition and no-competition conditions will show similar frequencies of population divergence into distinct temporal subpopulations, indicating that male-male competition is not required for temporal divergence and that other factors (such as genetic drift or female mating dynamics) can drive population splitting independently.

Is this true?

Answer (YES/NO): NO